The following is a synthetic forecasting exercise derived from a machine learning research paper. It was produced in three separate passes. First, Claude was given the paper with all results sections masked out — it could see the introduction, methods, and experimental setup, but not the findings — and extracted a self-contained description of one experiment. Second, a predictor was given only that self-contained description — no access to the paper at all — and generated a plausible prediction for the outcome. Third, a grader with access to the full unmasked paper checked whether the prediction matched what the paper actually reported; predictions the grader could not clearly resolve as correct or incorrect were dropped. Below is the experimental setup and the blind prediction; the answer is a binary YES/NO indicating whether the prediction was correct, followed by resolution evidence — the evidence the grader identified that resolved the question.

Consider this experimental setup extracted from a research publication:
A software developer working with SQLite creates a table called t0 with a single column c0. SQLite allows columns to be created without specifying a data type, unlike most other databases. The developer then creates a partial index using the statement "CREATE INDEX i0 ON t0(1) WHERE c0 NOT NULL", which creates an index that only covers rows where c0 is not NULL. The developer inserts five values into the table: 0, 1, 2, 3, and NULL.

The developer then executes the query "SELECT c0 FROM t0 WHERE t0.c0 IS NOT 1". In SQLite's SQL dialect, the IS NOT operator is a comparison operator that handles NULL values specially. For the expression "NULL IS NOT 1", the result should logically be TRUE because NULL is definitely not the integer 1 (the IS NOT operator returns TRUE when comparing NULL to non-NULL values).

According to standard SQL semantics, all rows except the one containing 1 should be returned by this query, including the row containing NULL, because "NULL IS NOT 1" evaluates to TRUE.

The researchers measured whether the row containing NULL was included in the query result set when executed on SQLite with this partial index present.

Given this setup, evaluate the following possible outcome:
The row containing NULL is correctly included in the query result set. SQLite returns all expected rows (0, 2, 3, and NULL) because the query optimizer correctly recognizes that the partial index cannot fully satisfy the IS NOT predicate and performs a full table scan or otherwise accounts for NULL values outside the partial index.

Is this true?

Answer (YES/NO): NO